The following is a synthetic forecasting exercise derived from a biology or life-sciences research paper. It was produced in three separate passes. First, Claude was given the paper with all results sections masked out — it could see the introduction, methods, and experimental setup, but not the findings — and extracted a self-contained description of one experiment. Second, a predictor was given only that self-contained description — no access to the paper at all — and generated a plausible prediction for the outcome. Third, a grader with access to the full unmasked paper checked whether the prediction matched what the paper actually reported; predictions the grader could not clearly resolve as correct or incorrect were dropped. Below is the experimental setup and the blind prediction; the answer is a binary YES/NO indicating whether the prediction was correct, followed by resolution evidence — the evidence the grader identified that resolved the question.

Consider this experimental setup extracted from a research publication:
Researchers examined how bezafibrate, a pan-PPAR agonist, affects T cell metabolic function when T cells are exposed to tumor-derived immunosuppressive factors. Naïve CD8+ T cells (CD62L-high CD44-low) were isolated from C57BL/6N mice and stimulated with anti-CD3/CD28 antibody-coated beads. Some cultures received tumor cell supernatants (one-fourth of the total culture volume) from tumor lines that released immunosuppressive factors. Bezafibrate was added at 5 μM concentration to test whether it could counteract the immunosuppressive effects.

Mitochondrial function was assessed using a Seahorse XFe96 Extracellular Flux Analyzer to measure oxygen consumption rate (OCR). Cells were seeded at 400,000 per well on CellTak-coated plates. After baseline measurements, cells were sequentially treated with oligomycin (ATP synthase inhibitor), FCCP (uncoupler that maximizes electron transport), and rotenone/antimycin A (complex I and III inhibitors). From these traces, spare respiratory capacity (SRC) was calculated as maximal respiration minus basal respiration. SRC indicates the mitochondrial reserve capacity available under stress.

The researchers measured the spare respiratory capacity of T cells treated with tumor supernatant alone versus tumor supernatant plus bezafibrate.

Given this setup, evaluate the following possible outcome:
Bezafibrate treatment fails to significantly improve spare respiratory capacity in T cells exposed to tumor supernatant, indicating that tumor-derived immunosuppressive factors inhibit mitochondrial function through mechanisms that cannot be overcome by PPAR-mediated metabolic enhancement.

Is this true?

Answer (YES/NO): NO